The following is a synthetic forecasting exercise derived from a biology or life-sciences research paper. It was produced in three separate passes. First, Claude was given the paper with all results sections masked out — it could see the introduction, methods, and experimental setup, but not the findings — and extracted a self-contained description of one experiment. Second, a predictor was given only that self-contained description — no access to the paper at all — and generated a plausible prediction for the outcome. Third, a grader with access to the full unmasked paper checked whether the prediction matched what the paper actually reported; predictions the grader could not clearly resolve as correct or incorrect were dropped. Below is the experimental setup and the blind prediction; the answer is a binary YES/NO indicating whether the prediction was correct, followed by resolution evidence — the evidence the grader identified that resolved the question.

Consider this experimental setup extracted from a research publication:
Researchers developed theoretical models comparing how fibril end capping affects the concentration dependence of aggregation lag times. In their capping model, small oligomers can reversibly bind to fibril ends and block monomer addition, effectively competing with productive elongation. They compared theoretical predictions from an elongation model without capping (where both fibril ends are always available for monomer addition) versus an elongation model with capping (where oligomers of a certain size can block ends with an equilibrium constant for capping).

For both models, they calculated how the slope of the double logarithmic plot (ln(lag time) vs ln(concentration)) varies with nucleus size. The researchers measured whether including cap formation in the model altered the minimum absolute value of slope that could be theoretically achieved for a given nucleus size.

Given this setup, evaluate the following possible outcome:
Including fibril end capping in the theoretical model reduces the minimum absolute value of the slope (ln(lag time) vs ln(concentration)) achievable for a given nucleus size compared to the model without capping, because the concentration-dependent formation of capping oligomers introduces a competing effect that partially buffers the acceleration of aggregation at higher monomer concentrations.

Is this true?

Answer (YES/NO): YES